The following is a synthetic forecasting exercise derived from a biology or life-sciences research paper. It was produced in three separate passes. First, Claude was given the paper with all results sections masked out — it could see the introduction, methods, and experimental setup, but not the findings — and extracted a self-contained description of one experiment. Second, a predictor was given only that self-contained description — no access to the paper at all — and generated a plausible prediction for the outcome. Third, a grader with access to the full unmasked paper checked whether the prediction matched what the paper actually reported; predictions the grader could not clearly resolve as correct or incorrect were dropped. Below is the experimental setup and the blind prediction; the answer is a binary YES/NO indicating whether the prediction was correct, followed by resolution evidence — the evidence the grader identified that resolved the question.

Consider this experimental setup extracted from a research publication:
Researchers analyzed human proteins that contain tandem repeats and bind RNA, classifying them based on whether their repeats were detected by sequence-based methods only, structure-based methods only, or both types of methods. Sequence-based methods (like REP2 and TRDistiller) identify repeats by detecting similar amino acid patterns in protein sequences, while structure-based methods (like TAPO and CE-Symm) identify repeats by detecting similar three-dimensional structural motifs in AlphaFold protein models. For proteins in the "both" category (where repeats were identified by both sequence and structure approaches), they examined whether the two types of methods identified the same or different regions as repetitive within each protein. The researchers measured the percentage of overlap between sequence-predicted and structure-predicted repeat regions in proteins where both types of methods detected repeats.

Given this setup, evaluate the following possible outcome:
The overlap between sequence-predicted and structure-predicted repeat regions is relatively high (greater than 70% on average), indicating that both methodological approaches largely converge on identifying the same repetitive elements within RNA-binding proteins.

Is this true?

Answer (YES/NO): NO